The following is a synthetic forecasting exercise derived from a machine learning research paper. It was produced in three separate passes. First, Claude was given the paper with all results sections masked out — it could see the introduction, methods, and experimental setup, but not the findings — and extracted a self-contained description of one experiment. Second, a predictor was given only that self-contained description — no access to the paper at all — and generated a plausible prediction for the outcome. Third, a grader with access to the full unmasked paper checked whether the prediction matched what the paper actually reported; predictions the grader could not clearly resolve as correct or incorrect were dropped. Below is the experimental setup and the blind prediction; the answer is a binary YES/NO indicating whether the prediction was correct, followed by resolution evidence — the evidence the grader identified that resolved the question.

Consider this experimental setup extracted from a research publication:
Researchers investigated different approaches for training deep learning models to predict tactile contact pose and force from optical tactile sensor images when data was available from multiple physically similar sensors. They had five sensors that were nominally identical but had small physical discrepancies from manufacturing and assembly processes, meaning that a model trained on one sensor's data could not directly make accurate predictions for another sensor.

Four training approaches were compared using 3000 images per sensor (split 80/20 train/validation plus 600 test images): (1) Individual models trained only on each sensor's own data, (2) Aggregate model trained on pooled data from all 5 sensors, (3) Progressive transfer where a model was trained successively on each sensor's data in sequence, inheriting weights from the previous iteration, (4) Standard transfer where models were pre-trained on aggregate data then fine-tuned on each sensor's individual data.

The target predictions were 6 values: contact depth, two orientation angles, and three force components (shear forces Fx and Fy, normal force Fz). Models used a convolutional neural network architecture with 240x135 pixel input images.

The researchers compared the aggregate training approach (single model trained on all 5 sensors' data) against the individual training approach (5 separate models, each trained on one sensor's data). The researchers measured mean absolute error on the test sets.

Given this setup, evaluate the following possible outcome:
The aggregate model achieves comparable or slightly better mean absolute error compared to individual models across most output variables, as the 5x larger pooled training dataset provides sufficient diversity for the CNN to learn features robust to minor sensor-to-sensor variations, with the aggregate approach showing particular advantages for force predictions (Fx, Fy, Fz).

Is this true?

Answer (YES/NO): NO